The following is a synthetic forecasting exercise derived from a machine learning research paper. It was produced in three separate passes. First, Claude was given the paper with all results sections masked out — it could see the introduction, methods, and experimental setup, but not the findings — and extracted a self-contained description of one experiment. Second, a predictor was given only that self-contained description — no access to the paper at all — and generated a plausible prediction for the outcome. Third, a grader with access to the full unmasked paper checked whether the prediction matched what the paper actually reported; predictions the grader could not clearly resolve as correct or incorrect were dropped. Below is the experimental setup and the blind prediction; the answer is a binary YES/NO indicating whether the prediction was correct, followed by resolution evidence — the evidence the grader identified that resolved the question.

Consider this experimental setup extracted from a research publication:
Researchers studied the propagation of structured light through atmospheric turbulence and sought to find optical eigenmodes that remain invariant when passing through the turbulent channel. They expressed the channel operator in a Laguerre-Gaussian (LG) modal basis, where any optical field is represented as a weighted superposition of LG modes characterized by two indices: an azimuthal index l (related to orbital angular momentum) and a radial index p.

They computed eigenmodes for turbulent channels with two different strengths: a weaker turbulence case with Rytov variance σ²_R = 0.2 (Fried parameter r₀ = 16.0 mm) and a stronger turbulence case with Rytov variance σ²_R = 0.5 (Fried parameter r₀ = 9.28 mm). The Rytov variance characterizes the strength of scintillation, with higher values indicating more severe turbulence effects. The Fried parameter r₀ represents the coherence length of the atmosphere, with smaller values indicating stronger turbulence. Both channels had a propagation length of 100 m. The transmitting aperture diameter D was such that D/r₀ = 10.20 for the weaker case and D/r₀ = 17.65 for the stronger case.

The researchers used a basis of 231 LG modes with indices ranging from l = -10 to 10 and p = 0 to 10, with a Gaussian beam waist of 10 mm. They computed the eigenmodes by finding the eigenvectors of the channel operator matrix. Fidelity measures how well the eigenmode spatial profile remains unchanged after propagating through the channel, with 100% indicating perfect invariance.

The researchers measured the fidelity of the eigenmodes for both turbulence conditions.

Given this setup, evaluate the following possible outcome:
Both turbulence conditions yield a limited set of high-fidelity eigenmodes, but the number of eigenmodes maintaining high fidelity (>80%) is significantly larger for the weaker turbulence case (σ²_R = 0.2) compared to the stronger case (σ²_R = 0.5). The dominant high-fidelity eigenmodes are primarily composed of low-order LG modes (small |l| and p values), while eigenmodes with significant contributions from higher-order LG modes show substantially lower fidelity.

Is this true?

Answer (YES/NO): NO